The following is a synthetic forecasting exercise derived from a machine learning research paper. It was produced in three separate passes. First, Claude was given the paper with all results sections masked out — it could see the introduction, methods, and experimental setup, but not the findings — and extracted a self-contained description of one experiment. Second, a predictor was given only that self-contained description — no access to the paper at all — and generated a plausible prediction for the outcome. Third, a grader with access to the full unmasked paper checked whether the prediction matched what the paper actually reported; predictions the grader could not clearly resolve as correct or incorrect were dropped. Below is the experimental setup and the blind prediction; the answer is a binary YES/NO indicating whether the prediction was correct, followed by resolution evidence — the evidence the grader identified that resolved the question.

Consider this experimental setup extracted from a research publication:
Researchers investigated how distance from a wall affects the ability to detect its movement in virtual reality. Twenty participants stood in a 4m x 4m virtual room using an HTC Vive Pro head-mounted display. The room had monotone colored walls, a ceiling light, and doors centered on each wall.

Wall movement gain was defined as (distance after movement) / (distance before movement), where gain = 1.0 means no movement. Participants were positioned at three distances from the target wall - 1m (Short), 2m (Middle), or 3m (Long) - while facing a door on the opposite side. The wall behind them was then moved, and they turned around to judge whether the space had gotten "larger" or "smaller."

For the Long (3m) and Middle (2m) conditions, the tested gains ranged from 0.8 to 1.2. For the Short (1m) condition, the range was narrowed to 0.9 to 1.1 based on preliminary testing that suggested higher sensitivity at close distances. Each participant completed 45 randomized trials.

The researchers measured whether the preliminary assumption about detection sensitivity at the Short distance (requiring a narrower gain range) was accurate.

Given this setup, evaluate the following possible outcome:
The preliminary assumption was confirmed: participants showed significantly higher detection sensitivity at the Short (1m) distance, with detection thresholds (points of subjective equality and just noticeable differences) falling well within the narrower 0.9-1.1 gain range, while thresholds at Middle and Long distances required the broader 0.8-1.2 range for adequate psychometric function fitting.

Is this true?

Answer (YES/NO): NO